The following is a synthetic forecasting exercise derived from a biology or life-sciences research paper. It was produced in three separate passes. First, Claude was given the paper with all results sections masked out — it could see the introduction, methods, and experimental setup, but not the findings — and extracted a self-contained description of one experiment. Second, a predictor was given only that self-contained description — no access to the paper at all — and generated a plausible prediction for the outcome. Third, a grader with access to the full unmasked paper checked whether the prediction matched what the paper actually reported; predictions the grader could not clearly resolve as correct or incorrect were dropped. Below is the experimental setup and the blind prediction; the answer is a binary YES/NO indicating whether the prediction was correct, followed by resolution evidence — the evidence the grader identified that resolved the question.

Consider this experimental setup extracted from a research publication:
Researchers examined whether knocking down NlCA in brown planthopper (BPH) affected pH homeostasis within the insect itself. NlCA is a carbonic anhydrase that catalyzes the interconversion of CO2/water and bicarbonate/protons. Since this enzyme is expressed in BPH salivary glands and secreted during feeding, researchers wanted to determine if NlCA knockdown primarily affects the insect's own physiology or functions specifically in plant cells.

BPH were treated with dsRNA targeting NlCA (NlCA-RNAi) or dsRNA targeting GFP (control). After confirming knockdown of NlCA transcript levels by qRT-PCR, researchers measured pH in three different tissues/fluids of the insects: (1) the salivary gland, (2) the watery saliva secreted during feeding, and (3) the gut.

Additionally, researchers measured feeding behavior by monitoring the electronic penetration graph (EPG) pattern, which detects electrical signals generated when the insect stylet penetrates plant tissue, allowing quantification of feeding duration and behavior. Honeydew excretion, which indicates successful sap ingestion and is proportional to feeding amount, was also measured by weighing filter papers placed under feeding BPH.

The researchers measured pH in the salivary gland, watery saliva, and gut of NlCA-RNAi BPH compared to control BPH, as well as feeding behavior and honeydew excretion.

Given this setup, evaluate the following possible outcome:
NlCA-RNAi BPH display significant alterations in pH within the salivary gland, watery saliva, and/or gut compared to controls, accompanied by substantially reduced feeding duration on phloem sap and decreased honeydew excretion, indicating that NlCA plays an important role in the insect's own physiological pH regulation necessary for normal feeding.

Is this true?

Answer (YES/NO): NO